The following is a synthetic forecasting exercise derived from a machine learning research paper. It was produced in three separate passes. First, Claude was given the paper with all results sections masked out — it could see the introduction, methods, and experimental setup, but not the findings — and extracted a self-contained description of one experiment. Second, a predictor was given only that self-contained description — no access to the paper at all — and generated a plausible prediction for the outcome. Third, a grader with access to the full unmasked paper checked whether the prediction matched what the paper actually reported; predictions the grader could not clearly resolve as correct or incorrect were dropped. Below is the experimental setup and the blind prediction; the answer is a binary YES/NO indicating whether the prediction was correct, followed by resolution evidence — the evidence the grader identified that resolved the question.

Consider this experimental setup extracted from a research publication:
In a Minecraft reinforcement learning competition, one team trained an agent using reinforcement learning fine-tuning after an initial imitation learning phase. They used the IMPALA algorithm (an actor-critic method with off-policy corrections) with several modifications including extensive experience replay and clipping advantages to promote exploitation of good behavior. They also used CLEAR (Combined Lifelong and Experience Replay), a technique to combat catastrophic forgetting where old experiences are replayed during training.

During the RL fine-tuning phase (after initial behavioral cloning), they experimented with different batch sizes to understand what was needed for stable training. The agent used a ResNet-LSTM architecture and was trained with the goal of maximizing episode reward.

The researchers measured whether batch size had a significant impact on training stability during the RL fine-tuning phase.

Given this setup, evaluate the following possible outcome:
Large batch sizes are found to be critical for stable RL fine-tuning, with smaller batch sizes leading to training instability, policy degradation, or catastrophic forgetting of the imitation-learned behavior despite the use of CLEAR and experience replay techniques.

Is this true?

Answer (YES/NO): YES